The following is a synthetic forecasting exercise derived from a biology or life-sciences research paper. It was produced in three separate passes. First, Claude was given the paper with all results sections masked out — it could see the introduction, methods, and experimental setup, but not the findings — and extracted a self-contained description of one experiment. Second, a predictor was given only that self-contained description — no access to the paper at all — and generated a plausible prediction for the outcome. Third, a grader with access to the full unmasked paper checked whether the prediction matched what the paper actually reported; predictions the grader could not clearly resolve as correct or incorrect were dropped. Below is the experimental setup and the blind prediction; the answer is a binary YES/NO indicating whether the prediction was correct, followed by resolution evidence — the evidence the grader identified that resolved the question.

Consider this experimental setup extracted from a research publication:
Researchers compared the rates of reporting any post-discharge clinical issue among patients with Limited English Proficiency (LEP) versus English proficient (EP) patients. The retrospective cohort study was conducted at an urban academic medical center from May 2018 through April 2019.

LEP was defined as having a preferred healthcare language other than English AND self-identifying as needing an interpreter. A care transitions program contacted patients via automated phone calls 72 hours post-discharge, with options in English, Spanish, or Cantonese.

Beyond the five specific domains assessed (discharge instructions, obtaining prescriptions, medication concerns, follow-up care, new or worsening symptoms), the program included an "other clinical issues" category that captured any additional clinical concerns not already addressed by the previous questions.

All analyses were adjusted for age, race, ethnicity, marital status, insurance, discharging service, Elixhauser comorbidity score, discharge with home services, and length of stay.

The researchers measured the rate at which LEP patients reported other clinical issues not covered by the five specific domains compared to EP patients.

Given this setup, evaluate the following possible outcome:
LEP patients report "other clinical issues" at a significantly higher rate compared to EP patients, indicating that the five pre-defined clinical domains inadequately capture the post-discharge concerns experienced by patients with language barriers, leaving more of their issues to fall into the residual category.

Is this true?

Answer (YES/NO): YES